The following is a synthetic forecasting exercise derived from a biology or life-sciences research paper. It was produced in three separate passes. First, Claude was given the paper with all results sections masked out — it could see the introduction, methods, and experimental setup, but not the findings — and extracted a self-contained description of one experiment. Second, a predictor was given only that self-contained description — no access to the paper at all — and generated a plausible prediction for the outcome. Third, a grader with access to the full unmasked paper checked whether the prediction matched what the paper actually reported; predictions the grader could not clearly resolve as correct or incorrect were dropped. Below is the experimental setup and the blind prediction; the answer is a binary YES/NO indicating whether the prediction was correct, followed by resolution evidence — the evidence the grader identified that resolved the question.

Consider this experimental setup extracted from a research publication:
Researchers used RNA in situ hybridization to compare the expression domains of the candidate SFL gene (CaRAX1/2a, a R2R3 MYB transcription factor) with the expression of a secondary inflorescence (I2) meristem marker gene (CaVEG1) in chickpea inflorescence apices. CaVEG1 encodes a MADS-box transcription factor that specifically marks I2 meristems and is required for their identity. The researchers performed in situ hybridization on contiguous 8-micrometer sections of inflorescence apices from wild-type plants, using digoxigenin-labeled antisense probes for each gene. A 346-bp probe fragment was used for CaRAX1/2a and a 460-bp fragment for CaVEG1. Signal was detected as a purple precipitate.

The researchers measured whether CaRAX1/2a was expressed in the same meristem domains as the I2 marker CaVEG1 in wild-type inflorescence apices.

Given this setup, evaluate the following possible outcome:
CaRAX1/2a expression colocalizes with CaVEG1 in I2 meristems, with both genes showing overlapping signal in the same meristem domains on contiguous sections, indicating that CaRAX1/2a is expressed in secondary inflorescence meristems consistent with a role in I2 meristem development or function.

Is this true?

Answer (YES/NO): YES